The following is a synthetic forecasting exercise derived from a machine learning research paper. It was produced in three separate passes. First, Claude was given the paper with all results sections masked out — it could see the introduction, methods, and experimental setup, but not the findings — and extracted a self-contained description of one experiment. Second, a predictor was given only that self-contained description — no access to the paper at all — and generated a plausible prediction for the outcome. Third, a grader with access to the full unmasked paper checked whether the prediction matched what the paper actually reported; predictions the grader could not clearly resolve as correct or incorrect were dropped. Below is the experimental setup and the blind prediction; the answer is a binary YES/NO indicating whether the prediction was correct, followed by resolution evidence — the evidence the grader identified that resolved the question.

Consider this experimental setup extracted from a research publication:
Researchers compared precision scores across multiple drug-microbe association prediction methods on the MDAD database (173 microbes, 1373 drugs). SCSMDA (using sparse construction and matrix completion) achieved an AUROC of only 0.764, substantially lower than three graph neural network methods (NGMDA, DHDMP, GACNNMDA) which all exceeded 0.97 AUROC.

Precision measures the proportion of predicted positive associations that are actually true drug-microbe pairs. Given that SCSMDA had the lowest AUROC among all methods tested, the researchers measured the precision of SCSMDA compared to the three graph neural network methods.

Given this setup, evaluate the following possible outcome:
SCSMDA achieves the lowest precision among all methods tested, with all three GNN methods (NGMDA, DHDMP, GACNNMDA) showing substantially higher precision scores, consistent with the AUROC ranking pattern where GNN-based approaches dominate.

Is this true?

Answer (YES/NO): NO